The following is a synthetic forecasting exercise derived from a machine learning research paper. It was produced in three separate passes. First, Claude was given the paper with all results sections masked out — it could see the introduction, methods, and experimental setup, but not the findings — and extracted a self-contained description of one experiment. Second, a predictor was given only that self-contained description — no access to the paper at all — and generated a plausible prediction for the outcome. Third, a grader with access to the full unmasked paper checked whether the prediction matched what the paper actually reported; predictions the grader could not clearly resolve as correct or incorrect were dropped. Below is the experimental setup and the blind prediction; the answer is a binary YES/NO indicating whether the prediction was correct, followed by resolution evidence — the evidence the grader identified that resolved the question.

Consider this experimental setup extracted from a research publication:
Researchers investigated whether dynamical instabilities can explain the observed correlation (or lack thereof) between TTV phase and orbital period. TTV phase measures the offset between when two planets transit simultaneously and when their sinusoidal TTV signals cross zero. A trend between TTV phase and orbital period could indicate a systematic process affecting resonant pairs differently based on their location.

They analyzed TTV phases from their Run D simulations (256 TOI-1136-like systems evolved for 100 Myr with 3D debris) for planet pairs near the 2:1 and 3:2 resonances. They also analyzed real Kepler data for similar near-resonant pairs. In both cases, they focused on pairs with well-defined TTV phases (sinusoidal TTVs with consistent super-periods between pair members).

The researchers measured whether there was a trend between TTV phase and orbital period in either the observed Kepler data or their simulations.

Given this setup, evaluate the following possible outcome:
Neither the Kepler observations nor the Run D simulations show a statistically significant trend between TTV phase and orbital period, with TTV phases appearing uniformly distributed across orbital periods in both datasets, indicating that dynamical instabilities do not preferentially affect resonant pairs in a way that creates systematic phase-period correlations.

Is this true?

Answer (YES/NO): YES